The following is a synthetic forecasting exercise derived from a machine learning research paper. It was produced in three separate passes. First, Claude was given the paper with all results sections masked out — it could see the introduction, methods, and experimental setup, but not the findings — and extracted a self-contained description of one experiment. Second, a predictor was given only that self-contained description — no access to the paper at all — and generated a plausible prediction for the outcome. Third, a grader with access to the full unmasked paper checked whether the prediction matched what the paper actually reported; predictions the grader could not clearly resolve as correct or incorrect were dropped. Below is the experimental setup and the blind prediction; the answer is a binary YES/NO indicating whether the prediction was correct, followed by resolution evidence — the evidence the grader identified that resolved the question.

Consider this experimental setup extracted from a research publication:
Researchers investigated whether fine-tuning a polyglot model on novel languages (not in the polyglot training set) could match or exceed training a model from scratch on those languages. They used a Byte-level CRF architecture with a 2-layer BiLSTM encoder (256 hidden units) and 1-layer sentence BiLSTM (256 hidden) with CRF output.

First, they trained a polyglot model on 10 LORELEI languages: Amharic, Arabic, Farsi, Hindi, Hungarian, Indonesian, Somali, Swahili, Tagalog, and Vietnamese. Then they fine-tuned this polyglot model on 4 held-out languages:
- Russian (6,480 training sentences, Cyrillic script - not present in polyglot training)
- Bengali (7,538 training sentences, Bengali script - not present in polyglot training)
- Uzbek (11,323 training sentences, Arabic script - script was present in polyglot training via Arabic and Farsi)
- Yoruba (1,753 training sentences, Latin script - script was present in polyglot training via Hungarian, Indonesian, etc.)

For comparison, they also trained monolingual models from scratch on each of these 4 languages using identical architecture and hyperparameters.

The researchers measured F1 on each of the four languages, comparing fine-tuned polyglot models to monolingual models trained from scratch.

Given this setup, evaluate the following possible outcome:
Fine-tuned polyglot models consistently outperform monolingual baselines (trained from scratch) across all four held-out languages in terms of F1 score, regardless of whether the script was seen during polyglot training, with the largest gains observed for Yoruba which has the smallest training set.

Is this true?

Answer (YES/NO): NO